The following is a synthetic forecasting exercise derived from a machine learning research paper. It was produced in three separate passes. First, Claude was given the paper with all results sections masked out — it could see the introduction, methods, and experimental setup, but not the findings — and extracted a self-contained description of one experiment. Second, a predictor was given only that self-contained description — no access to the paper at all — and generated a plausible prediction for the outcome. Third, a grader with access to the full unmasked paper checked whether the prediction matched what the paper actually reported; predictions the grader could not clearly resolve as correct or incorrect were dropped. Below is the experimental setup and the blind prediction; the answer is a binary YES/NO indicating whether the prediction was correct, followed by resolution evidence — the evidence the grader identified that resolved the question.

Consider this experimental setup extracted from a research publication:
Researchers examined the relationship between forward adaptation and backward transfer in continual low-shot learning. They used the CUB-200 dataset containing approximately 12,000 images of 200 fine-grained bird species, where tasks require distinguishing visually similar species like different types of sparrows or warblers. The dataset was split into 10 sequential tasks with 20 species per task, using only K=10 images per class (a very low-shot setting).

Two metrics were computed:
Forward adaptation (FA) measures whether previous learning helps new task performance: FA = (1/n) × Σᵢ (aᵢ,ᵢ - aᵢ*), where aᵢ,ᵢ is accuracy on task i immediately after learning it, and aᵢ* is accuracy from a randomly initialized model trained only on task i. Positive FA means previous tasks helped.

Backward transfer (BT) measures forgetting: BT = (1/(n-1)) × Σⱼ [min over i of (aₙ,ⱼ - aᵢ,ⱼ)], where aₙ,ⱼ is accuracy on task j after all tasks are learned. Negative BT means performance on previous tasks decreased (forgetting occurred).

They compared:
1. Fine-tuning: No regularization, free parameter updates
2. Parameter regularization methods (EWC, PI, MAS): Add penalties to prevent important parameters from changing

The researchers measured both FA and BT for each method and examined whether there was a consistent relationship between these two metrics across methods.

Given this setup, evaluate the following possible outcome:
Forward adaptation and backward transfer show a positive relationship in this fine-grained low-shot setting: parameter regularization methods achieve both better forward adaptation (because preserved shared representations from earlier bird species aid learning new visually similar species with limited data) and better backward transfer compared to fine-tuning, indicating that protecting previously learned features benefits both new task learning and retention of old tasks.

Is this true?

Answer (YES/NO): NO